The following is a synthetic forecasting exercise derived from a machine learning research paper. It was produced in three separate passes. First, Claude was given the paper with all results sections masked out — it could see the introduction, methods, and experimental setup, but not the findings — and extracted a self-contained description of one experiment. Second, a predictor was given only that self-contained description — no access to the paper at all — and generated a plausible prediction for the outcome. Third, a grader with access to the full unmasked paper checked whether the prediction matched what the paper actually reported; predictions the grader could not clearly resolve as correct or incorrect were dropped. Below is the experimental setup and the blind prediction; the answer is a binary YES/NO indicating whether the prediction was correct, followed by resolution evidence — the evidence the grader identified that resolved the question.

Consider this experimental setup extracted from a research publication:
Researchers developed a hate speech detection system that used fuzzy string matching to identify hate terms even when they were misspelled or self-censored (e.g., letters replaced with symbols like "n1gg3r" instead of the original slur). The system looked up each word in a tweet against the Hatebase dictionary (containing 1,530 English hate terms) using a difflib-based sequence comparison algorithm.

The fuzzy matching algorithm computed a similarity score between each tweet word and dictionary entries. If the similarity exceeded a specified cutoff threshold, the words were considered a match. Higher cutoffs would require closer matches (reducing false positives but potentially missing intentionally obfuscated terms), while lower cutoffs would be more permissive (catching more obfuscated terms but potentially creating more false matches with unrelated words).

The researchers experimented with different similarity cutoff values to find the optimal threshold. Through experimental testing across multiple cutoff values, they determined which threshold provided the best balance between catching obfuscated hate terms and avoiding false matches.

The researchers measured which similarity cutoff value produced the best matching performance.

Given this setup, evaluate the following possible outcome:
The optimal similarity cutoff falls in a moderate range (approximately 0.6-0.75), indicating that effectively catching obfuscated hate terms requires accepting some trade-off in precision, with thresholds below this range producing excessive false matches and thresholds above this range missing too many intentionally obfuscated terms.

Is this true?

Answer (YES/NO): NO